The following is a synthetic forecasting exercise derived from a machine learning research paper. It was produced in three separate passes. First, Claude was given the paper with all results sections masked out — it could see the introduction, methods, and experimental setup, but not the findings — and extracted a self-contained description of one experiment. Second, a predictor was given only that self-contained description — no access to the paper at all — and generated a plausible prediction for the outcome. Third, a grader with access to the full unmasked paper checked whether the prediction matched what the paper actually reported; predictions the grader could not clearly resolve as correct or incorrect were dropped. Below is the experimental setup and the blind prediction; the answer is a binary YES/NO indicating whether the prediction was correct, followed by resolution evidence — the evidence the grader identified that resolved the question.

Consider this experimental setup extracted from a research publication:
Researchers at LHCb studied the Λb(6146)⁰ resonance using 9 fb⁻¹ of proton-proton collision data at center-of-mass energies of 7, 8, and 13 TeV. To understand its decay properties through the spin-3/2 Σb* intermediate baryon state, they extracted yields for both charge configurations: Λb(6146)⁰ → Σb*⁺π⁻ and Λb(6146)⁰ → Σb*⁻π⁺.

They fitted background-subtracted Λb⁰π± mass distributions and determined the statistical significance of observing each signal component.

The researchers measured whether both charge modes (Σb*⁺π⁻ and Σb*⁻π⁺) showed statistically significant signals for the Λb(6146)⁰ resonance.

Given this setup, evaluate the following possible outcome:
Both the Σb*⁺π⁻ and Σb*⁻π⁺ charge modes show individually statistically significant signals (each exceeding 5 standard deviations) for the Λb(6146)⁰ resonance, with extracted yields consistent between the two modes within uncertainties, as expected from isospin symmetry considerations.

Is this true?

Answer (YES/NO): YES